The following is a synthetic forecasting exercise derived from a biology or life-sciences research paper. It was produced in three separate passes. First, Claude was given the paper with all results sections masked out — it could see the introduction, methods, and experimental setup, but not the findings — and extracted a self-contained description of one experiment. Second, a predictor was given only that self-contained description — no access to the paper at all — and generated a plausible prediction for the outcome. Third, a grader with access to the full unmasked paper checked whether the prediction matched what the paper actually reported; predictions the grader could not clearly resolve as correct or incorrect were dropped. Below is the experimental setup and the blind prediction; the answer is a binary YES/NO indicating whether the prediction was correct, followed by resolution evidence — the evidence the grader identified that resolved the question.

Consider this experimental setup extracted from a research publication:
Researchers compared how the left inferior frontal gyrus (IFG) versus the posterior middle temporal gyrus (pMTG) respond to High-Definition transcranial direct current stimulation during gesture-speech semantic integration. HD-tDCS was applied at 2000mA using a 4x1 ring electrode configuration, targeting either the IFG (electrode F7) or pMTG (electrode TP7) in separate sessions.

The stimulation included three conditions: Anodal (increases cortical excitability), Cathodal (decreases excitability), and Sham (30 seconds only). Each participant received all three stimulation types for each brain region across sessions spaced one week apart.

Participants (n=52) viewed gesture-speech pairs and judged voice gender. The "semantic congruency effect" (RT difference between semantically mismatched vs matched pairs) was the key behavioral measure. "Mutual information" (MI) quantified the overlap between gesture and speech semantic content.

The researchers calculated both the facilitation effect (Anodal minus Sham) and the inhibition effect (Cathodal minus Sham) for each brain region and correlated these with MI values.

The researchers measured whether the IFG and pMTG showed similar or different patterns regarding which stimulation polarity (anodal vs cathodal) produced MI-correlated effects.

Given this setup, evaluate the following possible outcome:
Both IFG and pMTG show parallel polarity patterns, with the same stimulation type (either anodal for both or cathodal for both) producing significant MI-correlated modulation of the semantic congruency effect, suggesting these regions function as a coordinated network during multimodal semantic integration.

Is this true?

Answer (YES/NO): YES